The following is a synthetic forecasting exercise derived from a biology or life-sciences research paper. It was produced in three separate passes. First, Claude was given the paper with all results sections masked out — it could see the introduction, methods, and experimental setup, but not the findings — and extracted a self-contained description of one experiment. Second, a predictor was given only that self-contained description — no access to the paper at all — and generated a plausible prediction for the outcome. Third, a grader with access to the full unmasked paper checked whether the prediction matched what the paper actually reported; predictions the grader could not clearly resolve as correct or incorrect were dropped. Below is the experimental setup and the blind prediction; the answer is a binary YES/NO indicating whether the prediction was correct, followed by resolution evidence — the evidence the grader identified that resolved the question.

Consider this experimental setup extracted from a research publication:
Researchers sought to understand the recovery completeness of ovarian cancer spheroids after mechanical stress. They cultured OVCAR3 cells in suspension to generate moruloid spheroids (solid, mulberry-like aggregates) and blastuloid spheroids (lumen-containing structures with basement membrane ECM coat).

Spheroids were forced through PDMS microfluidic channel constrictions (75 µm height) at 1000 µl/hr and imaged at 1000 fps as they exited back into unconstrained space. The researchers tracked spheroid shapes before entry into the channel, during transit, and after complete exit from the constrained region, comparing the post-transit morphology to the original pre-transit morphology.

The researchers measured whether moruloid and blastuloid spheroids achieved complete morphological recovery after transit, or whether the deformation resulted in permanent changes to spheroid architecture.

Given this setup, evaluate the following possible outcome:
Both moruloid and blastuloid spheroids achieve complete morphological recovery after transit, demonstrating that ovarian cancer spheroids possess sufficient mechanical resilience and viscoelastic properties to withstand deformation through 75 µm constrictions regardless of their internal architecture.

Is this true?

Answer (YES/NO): NO